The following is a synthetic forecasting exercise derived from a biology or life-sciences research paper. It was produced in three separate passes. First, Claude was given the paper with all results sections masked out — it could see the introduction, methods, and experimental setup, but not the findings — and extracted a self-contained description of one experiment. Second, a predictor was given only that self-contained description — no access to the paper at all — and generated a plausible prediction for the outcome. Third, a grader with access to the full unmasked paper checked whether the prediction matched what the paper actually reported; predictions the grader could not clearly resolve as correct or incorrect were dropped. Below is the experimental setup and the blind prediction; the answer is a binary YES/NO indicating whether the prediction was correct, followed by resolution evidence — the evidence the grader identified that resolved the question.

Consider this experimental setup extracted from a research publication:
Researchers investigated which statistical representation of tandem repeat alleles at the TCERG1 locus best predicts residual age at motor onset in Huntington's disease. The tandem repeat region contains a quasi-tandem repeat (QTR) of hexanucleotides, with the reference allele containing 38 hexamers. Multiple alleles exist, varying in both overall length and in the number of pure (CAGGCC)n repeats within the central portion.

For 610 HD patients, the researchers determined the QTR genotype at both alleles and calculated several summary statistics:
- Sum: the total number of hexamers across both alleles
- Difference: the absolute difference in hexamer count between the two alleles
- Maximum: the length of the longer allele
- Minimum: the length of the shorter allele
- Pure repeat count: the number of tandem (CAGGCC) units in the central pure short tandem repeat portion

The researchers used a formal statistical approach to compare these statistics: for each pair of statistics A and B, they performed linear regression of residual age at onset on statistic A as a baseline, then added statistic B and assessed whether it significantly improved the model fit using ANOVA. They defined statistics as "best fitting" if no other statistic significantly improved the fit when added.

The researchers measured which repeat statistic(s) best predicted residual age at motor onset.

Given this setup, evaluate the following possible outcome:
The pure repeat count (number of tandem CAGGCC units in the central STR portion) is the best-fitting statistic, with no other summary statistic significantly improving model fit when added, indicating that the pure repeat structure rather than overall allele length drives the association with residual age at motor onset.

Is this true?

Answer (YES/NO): NO